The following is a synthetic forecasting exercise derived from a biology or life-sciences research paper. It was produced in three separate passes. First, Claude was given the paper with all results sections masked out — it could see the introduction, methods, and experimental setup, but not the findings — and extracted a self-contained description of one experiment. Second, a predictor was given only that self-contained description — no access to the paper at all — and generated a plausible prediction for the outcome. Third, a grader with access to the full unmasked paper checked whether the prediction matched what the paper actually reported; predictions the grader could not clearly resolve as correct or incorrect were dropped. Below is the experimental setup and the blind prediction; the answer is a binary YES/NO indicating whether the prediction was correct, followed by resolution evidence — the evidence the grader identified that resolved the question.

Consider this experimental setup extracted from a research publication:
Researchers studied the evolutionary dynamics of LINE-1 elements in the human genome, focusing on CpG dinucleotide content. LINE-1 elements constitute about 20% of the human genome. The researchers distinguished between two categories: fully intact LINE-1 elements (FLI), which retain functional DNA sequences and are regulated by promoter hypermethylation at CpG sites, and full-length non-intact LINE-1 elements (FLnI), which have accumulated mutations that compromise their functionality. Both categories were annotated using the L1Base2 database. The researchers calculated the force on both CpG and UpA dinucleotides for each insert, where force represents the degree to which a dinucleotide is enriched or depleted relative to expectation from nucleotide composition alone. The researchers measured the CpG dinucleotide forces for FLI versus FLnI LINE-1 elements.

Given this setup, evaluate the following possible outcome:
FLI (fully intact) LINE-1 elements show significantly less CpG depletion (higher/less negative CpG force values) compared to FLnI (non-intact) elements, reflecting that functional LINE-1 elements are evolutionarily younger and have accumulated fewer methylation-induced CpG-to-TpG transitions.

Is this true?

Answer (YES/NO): YES